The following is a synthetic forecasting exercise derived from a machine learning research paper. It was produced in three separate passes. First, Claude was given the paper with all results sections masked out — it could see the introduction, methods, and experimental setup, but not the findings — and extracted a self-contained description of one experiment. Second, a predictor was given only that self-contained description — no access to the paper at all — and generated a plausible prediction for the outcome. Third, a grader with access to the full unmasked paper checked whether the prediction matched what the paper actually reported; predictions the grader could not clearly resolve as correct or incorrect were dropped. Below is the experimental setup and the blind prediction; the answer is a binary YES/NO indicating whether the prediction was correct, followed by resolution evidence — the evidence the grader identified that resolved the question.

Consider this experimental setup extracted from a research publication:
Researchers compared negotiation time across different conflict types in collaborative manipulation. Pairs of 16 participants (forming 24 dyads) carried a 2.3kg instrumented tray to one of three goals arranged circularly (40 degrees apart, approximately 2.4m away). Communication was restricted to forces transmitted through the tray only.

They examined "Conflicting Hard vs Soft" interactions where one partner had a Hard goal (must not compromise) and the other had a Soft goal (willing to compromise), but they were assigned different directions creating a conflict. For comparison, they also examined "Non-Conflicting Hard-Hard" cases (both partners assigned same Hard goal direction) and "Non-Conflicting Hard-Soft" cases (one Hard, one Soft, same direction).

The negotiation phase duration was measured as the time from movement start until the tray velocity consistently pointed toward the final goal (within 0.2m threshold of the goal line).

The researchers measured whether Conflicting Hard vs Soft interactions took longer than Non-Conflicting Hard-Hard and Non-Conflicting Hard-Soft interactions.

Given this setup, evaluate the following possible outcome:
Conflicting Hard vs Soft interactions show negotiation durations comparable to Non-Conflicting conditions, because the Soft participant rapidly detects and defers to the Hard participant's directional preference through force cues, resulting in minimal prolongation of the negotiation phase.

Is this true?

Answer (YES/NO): NO